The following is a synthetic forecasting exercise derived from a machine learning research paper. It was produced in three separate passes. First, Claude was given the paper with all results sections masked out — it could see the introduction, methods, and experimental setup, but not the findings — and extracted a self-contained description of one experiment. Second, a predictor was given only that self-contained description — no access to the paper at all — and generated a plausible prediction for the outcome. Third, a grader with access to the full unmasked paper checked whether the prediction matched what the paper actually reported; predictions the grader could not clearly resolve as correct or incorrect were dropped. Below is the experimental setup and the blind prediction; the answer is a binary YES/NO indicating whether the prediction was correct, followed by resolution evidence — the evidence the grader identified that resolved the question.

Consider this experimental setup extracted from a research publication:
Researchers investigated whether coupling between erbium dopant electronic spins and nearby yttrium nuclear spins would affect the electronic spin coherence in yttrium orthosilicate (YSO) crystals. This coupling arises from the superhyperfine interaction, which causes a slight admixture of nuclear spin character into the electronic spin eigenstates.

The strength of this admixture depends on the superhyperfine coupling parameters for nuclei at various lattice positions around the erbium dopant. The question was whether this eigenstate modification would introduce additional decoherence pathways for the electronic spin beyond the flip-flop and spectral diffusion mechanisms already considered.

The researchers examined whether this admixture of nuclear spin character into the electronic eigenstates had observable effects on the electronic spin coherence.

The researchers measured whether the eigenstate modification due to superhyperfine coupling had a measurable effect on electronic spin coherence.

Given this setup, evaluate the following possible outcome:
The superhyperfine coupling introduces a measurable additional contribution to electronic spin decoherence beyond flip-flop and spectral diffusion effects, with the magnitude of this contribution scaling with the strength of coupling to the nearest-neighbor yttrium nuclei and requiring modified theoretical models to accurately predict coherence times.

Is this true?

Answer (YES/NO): NO